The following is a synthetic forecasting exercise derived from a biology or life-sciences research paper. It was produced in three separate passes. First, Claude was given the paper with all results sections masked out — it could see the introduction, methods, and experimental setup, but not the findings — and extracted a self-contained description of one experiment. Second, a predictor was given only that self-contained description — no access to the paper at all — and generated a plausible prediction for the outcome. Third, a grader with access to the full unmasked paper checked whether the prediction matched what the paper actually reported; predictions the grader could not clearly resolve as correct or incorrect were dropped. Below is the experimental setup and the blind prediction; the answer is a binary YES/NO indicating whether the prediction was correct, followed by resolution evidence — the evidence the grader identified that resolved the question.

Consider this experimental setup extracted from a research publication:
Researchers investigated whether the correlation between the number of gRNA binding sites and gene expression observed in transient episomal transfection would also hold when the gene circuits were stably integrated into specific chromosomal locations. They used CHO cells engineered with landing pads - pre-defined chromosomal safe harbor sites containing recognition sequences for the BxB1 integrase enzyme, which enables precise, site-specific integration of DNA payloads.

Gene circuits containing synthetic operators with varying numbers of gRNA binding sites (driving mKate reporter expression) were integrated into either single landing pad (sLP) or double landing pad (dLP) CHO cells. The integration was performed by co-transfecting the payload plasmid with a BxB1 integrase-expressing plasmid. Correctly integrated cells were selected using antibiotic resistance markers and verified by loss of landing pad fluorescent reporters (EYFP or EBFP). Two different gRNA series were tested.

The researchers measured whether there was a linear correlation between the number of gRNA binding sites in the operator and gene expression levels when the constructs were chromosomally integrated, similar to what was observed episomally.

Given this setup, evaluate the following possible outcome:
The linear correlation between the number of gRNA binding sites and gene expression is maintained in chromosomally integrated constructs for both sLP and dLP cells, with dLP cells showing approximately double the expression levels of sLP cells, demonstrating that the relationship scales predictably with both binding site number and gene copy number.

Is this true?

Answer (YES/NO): NO